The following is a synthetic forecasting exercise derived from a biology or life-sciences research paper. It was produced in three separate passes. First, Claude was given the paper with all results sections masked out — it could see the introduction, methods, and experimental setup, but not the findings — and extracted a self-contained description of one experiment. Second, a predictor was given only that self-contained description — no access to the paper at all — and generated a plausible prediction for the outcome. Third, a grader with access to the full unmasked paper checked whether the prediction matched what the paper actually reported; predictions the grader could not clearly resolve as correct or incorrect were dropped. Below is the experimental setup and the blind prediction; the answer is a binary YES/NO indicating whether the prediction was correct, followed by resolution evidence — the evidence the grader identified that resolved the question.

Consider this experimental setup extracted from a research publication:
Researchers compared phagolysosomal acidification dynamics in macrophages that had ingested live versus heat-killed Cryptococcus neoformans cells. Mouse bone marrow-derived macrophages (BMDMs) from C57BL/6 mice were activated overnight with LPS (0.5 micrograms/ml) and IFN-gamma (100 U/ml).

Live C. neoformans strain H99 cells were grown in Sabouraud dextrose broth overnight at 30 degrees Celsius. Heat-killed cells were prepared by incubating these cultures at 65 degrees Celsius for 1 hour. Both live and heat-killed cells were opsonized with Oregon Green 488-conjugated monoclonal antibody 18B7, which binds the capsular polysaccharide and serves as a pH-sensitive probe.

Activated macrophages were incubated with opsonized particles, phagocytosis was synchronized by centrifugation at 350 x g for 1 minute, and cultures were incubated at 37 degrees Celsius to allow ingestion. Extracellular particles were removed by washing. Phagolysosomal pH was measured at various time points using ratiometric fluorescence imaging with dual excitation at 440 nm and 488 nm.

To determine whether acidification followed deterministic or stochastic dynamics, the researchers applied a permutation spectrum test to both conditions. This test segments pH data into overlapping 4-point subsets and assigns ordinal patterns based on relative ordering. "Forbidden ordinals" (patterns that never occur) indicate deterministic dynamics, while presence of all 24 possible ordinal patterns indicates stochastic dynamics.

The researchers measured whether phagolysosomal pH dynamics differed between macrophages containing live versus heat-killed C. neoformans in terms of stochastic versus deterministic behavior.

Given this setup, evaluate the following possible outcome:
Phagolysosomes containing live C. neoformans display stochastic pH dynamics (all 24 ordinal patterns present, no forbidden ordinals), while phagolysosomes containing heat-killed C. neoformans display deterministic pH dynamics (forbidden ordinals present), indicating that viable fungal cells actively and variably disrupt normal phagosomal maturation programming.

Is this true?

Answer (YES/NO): NO